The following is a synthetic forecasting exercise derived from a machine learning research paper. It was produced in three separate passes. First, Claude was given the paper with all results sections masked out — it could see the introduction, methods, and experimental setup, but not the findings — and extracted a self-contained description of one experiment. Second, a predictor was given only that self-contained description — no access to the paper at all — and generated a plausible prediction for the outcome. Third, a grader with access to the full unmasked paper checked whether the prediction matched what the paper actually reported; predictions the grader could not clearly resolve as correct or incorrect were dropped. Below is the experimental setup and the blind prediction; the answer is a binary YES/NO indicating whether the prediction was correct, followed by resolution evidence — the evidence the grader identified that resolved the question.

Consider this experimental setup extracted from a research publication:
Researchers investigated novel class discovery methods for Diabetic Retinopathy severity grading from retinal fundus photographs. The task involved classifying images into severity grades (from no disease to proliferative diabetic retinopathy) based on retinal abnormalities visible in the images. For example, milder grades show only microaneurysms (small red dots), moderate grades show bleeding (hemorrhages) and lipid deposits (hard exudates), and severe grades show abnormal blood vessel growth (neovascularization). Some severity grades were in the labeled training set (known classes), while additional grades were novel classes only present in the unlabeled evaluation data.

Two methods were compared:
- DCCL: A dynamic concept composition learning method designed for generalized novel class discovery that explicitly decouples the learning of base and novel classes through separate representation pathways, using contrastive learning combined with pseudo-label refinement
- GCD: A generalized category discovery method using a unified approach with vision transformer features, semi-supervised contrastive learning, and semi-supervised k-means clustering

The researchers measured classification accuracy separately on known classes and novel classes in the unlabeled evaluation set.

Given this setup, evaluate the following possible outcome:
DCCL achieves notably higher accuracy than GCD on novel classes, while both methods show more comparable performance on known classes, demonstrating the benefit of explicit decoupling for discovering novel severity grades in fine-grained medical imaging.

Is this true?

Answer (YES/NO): NO